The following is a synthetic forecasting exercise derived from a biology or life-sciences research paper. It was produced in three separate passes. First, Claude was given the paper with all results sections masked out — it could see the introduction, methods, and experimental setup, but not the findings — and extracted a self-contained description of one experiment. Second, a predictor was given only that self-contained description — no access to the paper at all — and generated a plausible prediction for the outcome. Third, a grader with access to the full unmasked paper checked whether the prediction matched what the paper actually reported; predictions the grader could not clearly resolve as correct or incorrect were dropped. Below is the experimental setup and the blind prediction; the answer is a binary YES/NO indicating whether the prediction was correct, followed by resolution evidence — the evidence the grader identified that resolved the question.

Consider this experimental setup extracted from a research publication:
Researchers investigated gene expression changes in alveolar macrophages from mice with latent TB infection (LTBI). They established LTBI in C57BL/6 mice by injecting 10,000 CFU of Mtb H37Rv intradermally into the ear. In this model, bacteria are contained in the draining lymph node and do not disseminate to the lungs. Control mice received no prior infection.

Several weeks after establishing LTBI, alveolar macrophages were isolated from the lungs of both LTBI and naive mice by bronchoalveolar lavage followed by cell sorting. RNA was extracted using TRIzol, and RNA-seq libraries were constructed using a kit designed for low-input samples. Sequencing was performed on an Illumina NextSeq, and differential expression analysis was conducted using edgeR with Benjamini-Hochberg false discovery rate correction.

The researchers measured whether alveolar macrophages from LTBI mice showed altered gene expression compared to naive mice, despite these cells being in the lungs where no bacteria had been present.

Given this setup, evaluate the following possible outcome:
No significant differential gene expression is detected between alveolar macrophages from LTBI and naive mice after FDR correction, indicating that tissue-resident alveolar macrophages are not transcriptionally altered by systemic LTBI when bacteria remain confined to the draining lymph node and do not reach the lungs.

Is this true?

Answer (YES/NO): YES